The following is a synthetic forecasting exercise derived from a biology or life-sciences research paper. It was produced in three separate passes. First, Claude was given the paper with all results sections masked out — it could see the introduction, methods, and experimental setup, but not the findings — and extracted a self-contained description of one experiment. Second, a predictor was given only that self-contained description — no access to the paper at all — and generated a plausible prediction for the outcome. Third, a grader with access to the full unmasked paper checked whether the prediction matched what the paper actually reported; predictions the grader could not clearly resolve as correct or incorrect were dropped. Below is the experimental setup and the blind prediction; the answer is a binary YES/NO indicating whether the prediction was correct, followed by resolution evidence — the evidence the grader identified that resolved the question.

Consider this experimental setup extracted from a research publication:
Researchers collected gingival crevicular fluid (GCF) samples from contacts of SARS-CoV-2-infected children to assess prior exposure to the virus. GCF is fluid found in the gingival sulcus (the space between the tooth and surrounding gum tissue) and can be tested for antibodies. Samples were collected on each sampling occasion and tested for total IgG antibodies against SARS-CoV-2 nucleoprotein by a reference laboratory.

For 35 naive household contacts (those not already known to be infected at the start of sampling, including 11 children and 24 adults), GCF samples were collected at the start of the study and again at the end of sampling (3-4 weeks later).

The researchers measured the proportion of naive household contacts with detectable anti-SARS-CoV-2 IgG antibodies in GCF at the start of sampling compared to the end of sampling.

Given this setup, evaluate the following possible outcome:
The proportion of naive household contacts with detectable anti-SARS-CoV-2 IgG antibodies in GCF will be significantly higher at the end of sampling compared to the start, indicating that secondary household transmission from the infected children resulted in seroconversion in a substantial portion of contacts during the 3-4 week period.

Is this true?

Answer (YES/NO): YES